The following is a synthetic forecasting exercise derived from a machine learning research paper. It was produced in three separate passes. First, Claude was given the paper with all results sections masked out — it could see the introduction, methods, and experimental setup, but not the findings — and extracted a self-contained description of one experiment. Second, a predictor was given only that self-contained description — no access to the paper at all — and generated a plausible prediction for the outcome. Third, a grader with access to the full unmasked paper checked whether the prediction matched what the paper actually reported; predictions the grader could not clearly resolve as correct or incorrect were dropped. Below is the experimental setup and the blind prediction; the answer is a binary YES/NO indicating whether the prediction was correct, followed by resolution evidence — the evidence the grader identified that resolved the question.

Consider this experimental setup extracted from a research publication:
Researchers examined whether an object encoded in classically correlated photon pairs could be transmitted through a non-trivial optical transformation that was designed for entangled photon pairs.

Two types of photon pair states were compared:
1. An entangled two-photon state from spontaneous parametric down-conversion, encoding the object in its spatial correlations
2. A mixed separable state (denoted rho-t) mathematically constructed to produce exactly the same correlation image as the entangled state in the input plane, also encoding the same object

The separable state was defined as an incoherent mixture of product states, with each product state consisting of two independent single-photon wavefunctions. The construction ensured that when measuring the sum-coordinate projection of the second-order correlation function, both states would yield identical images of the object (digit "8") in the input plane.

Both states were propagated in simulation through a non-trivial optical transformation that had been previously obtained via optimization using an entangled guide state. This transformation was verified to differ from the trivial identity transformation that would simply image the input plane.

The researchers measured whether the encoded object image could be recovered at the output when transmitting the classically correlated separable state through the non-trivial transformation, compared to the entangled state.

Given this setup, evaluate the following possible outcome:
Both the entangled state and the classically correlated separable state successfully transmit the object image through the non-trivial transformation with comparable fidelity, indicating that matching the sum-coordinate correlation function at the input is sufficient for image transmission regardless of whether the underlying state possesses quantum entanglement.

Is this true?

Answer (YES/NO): NO